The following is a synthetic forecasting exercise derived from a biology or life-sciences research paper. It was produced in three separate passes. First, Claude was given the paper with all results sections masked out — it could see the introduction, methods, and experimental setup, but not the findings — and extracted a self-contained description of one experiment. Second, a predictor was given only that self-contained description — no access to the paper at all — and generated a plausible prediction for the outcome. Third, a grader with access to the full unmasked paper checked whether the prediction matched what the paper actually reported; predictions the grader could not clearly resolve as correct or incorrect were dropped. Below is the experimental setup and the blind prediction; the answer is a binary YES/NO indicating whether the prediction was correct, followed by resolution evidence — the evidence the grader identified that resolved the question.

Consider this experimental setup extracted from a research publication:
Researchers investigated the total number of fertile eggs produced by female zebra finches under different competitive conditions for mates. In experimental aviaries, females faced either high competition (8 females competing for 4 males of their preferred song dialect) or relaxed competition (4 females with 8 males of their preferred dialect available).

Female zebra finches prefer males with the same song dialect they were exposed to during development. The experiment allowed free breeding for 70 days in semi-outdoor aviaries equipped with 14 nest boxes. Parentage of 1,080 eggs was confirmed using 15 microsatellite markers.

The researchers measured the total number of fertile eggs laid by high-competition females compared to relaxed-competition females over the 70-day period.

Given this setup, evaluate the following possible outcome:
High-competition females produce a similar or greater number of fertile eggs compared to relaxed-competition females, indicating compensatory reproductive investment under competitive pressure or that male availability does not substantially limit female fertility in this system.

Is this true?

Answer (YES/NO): YES